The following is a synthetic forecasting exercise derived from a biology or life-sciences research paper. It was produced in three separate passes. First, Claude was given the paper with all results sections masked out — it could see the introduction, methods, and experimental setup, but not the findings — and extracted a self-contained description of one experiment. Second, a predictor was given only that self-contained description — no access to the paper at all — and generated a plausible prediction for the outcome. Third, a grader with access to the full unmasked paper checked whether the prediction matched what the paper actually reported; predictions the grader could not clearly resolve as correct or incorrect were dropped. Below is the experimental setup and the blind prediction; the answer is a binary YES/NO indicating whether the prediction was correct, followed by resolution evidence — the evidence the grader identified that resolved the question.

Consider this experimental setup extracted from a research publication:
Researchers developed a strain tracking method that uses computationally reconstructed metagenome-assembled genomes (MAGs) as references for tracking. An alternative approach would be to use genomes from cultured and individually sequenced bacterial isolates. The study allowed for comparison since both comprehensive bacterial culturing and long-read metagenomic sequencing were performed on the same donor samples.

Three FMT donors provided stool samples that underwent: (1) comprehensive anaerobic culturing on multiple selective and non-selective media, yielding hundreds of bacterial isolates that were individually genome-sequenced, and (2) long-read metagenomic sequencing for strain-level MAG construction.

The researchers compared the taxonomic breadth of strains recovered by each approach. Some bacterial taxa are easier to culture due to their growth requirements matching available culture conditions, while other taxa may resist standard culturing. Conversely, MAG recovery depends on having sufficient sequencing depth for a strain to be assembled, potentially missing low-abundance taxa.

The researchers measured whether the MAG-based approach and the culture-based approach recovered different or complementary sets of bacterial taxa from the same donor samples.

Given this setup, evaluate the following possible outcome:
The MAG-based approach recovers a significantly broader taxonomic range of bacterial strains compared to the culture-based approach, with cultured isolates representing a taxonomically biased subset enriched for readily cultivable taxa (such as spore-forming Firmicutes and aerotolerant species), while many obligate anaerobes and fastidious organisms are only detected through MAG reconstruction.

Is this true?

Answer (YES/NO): NO